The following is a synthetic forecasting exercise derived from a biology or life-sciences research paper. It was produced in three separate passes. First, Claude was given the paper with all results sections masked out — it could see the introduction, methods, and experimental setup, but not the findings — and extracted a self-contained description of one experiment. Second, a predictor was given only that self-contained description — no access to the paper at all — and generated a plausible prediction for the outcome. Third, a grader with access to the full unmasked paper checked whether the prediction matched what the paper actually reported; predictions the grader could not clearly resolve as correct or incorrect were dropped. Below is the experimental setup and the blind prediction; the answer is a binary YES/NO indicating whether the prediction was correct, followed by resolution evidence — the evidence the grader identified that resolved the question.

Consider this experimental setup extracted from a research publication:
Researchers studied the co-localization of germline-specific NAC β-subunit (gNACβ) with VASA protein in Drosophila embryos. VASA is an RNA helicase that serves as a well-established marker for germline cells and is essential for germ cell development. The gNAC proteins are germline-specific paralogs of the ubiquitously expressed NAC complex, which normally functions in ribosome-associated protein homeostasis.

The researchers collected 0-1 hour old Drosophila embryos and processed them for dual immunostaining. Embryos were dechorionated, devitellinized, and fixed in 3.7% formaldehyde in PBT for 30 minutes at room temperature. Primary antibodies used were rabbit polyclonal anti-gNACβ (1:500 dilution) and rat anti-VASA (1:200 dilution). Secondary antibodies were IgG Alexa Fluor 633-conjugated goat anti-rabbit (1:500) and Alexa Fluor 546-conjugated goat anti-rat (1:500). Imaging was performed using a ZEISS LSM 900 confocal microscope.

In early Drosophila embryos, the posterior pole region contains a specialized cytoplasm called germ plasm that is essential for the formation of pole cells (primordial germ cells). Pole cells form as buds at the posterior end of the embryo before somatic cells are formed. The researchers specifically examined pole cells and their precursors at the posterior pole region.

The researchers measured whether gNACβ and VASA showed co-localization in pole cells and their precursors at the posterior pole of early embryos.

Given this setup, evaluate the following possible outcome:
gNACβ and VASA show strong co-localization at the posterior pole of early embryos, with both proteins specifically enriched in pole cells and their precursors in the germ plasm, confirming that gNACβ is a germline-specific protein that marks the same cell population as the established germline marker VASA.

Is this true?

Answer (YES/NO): NO